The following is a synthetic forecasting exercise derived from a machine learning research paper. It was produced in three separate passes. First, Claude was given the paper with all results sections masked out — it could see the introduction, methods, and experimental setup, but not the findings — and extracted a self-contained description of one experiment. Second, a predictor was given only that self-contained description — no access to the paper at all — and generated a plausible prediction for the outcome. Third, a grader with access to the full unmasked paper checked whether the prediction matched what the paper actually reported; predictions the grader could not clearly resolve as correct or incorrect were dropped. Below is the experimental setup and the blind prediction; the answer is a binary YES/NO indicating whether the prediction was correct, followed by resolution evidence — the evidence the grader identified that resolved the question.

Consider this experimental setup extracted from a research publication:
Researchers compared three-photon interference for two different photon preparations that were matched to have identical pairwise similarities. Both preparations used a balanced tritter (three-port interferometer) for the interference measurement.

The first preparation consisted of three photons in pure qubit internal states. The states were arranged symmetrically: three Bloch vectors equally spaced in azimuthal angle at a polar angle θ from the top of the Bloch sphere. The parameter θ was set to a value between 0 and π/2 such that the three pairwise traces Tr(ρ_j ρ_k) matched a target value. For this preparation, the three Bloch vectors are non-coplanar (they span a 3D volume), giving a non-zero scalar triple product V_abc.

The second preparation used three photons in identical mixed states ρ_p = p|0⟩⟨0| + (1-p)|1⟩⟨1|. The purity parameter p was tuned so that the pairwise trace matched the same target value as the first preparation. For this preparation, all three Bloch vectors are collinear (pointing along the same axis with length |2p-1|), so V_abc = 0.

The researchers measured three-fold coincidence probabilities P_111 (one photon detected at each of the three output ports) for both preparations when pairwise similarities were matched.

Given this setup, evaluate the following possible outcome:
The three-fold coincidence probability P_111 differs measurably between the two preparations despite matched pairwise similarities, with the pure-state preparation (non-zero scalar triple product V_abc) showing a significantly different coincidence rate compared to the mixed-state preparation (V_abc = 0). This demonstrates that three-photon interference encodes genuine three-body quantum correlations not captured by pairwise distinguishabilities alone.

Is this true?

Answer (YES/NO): NO